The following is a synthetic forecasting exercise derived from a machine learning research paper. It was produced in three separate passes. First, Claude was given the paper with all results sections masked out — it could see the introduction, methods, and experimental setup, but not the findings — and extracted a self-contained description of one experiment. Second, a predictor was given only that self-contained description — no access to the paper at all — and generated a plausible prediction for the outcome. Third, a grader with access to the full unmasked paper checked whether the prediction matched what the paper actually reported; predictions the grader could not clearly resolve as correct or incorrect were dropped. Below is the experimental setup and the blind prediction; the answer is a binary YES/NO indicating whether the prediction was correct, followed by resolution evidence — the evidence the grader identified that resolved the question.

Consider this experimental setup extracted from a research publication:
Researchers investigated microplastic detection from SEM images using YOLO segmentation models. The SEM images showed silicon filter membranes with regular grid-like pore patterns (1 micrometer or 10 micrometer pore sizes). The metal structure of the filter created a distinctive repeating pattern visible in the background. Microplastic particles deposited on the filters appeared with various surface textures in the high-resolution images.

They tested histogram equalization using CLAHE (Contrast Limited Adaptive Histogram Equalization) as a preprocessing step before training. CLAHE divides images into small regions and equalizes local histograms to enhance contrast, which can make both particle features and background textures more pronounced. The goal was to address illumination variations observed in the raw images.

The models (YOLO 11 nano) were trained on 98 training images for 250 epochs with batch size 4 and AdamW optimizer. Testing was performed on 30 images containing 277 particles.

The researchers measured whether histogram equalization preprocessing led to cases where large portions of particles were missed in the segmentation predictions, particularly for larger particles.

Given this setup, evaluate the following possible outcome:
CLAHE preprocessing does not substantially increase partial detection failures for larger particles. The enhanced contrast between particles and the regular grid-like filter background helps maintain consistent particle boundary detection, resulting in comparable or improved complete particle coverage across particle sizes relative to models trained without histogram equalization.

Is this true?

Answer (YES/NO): NO